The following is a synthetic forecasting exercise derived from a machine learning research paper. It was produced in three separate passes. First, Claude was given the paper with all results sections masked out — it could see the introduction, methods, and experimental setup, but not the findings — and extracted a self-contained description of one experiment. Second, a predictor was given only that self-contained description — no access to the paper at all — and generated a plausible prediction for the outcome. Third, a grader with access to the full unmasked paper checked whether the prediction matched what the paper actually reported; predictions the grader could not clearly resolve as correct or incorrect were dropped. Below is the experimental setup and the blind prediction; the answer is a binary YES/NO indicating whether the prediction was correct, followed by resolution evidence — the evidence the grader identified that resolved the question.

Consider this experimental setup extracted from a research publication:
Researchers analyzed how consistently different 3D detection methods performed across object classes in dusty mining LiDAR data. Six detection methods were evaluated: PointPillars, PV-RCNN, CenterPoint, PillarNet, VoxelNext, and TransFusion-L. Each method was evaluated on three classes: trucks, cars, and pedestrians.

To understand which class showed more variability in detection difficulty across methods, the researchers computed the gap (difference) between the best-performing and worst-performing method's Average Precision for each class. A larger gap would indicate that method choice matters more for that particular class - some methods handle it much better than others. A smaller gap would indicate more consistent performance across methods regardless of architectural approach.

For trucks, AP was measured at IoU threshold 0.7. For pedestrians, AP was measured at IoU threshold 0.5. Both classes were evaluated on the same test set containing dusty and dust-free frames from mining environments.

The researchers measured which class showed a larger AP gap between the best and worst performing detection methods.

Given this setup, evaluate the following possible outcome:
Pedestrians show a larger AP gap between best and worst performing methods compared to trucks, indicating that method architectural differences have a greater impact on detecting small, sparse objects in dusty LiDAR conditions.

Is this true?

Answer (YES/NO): YES